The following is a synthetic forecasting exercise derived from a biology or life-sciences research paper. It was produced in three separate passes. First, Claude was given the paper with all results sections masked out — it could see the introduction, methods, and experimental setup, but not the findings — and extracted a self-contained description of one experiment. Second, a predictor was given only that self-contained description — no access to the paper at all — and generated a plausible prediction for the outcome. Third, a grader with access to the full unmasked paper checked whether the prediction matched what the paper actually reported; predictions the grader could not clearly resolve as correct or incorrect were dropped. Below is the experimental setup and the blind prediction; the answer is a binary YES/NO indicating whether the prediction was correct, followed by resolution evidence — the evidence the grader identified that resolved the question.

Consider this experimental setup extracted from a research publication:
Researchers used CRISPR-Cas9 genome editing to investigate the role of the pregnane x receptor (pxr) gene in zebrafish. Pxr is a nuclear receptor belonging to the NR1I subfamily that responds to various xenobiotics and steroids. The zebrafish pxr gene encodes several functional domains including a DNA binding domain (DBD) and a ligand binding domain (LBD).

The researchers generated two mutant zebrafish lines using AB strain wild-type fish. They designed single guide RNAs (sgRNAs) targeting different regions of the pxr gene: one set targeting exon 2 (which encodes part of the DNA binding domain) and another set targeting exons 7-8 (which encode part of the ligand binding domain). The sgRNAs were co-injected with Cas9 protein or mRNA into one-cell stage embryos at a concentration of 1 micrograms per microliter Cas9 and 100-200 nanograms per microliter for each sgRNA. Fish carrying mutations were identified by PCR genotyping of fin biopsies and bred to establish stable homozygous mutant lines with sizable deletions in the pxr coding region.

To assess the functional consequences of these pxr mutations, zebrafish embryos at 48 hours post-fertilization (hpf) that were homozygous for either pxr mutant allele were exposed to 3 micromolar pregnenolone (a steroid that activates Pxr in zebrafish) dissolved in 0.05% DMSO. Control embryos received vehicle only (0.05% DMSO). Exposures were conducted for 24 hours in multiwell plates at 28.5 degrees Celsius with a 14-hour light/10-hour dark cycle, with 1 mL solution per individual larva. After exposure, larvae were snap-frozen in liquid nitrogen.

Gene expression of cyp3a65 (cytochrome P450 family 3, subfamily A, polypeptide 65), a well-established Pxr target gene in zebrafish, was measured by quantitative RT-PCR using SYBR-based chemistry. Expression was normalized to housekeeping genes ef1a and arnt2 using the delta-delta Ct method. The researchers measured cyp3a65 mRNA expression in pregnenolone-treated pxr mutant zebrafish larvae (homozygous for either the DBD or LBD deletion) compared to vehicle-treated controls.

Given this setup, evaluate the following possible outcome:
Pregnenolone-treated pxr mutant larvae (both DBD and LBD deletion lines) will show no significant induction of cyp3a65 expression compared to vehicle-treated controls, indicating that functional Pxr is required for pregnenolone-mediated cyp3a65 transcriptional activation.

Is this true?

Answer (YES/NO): NO